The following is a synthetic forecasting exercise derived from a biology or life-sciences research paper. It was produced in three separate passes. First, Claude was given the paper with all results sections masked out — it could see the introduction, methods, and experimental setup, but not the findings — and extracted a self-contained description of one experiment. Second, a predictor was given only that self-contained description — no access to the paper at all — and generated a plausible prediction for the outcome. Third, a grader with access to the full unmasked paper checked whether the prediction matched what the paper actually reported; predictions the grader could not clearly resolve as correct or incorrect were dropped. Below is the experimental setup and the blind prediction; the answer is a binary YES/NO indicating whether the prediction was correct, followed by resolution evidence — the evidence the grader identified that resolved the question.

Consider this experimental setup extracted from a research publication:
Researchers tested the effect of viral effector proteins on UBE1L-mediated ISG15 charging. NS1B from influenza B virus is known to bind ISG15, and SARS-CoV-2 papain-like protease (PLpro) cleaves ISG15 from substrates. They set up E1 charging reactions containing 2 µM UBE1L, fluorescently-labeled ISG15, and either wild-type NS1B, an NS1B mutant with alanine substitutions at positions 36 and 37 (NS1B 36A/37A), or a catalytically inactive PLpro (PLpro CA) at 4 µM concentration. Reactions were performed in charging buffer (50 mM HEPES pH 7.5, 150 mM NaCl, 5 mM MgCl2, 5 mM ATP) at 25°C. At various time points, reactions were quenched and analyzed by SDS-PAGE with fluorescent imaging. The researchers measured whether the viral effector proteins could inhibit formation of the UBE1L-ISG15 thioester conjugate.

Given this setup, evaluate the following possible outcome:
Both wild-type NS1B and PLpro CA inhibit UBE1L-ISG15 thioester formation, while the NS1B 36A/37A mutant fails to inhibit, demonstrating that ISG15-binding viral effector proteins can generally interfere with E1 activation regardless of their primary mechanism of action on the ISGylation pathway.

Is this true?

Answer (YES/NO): NO